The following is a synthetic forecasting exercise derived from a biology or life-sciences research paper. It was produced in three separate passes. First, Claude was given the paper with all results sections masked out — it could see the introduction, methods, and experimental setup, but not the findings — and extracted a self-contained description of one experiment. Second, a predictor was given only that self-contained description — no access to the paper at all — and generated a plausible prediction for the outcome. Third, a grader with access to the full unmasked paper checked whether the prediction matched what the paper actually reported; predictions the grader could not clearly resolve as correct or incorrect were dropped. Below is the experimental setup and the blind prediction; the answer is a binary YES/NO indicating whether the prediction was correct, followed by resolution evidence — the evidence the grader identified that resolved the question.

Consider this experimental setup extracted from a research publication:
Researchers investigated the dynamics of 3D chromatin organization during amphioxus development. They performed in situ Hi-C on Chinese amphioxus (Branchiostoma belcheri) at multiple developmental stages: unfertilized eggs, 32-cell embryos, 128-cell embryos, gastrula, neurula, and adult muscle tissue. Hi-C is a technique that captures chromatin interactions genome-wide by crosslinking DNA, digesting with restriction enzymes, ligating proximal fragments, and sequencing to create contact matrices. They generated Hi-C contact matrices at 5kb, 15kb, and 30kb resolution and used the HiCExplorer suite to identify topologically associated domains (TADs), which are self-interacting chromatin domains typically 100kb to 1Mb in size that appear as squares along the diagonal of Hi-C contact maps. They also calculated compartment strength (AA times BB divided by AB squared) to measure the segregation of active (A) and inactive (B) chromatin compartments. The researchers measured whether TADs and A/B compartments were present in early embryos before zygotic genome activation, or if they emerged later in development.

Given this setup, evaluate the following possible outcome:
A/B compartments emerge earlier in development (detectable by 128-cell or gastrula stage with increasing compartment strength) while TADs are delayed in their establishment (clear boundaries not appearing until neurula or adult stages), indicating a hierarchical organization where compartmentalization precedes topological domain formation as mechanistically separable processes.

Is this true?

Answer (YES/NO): NO